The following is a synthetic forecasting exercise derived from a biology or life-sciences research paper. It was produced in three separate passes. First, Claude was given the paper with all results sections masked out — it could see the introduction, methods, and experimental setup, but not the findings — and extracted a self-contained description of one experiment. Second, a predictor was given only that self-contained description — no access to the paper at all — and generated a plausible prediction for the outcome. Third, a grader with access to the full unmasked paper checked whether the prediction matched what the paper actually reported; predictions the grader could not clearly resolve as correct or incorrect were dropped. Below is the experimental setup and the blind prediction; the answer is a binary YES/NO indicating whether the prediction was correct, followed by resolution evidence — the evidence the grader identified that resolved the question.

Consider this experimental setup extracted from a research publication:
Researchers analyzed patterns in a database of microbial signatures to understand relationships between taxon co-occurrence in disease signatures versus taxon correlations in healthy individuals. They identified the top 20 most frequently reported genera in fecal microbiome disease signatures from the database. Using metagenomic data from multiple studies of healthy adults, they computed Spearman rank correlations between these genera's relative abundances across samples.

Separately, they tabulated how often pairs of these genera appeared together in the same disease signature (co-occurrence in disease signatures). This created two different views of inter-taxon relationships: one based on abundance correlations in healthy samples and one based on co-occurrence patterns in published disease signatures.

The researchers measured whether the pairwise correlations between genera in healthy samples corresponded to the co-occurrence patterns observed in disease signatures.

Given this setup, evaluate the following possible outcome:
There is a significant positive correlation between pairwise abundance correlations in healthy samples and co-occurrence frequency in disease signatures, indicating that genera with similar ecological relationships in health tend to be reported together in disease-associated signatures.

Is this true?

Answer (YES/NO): NO